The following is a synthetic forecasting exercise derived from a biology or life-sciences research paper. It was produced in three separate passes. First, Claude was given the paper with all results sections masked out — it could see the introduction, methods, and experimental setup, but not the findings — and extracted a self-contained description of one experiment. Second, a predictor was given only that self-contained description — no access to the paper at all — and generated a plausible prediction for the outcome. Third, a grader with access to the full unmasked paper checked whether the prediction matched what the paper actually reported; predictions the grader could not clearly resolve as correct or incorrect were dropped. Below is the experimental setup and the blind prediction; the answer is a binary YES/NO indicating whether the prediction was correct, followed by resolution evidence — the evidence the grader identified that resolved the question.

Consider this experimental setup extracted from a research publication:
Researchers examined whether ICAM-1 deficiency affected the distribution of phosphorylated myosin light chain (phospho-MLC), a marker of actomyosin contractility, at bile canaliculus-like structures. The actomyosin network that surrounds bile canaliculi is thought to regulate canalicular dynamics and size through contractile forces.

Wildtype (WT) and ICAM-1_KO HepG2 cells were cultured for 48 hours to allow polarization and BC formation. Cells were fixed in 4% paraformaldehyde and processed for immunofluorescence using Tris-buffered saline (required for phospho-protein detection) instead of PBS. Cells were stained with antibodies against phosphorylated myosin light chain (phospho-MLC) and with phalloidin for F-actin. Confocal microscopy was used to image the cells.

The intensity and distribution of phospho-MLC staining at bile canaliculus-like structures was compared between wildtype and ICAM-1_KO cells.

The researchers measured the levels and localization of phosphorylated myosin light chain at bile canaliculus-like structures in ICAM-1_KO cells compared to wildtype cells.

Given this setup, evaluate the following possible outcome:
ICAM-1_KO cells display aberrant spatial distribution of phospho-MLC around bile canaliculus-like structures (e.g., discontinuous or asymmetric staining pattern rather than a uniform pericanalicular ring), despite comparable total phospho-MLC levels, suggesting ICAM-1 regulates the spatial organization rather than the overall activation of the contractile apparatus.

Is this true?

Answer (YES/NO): NO